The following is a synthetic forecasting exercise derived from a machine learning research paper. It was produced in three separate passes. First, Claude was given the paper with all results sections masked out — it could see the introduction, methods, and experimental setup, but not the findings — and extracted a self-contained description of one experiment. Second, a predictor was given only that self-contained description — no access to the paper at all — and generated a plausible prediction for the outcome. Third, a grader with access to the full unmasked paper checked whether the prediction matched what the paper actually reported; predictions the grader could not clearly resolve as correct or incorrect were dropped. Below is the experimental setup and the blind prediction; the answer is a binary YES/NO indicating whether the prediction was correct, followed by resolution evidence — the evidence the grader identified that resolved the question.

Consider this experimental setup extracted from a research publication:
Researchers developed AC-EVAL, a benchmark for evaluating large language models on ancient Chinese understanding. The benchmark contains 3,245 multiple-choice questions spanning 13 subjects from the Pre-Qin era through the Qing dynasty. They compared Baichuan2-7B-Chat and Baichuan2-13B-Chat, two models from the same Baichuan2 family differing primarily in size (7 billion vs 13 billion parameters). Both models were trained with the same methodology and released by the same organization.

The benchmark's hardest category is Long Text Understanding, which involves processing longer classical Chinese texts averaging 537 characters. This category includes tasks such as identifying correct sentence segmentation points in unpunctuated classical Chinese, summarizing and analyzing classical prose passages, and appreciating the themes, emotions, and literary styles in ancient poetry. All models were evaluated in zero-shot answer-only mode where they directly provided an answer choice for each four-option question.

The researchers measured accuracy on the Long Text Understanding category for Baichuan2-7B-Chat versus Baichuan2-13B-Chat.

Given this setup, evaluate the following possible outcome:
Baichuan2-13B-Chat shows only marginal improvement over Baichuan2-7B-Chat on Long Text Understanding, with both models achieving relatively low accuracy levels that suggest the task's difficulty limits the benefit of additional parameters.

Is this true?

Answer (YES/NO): NO